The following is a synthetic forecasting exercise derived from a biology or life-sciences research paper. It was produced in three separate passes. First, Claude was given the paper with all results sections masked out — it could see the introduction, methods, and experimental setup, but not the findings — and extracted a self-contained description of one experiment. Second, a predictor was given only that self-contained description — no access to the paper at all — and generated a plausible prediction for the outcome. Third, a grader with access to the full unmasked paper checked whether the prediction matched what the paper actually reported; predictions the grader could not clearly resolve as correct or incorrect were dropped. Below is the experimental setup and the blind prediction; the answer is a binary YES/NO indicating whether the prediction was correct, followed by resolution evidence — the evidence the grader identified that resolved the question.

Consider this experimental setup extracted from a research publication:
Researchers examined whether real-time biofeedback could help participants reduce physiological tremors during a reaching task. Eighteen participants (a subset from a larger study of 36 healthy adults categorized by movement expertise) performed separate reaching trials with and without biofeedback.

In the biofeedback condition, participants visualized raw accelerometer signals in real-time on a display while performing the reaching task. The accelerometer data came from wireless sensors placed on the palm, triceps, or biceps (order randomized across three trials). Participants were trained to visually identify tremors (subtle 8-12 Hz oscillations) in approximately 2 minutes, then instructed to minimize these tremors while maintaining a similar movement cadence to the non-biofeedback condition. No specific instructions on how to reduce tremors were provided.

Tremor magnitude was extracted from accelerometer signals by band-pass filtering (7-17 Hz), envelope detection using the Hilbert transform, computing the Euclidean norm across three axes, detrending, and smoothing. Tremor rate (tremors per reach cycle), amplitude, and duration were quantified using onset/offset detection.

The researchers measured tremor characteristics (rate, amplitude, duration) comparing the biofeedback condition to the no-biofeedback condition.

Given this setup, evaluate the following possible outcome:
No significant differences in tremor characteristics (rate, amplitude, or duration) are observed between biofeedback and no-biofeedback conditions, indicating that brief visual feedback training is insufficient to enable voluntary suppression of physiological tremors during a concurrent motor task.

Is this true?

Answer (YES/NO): NO